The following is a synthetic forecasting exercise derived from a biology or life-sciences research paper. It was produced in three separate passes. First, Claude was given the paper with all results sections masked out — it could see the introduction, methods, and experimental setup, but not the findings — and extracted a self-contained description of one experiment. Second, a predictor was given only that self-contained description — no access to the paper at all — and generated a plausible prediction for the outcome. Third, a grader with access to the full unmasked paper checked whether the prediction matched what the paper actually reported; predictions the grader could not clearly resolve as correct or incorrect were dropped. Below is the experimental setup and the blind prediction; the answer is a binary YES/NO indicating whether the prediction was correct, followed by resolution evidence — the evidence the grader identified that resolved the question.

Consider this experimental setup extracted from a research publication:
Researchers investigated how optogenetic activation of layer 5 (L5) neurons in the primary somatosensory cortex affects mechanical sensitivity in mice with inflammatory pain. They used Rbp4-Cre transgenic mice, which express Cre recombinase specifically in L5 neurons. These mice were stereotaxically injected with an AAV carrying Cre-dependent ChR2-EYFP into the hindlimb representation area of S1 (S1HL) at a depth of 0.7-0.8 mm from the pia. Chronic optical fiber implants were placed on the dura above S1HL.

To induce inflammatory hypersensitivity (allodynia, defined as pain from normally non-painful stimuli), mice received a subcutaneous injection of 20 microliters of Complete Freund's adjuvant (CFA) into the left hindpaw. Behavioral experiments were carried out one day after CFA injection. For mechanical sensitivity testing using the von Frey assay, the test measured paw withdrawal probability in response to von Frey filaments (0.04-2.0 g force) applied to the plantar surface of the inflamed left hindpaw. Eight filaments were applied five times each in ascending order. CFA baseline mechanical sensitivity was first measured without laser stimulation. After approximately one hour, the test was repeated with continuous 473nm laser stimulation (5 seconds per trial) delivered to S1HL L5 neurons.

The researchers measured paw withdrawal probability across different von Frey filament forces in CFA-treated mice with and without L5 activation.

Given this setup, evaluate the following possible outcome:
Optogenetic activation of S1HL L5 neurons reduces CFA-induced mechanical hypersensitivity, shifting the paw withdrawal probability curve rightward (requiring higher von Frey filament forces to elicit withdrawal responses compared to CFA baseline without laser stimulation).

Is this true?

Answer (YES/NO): YES